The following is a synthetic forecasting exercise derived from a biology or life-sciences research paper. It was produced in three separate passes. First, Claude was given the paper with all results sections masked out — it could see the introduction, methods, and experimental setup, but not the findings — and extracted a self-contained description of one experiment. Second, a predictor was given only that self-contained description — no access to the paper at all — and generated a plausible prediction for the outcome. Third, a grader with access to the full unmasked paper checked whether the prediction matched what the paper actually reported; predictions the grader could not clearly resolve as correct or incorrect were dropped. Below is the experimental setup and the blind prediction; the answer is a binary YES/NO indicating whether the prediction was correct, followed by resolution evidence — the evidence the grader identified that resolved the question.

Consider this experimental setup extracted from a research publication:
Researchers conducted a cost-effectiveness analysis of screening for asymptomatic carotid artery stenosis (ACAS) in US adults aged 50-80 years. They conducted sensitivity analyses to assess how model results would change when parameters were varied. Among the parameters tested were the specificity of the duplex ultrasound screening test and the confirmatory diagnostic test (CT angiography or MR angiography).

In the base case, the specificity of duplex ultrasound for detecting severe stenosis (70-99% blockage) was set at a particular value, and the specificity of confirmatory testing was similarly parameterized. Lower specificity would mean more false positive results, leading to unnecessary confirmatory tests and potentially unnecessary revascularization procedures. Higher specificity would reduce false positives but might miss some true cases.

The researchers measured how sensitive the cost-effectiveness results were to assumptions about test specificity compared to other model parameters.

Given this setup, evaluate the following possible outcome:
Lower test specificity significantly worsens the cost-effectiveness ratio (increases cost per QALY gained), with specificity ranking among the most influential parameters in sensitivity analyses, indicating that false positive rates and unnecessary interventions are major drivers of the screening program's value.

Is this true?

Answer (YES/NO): YES